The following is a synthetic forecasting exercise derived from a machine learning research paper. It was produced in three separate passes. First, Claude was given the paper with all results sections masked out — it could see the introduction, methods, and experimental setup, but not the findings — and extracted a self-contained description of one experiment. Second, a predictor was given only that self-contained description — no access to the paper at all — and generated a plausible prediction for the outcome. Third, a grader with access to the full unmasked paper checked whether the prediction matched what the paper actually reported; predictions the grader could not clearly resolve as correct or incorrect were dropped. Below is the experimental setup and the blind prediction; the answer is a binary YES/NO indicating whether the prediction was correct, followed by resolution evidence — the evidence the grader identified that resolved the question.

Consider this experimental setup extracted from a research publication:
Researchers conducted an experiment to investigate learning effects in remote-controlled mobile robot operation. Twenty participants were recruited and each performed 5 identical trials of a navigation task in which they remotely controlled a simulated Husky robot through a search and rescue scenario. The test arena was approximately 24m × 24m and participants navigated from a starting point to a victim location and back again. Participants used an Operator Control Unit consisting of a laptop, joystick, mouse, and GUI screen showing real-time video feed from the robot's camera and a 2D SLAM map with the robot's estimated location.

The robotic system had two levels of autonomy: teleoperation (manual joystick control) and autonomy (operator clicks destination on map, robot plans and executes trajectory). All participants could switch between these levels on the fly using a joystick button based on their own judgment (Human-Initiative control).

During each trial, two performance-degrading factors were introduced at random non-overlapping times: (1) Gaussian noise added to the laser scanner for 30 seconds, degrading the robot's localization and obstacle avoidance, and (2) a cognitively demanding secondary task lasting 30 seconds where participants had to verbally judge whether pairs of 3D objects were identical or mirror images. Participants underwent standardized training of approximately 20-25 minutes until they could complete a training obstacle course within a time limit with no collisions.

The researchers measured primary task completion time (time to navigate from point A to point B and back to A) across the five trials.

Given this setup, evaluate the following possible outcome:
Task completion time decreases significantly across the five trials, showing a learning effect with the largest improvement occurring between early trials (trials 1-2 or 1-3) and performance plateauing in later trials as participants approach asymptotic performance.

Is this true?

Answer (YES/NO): NO